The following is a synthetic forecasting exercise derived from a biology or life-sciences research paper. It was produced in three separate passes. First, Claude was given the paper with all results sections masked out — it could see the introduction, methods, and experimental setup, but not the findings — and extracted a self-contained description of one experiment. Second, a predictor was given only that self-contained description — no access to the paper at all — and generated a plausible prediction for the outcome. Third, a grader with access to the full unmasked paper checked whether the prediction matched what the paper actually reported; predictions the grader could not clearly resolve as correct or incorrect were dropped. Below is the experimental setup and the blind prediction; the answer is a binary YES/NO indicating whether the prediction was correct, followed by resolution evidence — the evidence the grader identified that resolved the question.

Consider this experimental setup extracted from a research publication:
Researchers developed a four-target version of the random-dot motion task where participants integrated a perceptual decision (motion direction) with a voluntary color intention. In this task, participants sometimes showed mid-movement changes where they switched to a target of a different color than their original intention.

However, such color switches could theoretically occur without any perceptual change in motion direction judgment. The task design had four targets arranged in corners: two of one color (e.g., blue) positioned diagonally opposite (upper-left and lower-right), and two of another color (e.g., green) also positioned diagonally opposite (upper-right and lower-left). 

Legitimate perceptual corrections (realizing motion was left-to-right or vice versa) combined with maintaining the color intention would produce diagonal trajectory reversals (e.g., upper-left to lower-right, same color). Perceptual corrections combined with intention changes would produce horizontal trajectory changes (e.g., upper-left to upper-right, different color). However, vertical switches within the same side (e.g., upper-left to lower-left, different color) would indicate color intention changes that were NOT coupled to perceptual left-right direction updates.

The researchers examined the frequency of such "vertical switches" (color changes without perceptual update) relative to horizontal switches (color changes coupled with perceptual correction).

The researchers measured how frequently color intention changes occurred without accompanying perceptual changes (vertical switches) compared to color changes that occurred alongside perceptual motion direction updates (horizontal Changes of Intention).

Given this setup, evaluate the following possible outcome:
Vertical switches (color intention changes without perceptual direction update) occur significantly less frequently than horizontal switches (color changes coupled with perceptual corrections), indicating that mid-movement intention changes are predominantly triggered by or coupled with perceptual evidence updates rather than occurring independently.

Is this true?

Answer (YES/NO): NO